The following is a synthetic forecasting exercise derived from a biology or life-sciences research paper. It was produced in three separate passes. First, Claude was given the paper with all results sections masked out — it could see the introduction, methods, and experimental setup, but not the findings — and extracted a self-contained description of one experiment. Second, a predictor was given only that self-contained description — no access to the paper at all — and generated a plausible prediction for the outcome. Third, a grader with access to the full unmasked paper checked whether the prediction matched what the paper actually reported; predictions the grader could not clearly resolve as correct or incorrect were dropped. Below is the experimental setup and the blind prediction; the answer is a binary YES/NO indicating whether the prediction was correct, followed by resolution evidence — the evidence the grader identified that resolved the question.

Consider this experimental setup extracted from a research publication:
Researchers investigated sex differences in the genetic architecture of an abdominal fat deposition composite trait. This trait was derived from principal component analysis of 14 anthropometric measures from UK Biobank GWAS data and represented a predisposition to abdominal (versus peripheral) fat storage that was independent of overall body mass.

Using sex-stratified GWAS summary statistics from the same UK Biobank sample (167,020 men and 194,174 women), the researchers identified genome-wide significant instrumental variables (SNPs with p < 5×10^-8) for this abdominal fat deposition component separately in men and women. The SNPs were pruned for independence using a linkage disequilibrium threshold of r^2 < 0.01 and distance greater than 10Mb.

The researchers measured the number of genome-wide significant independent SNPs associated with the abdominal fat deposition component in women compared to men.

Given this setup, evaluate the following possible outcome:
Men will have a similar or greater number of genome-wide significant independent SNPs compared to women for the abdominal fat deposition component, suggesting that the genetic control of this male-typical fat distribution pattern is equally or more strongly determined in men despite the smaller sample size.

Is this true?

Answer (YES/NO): NO